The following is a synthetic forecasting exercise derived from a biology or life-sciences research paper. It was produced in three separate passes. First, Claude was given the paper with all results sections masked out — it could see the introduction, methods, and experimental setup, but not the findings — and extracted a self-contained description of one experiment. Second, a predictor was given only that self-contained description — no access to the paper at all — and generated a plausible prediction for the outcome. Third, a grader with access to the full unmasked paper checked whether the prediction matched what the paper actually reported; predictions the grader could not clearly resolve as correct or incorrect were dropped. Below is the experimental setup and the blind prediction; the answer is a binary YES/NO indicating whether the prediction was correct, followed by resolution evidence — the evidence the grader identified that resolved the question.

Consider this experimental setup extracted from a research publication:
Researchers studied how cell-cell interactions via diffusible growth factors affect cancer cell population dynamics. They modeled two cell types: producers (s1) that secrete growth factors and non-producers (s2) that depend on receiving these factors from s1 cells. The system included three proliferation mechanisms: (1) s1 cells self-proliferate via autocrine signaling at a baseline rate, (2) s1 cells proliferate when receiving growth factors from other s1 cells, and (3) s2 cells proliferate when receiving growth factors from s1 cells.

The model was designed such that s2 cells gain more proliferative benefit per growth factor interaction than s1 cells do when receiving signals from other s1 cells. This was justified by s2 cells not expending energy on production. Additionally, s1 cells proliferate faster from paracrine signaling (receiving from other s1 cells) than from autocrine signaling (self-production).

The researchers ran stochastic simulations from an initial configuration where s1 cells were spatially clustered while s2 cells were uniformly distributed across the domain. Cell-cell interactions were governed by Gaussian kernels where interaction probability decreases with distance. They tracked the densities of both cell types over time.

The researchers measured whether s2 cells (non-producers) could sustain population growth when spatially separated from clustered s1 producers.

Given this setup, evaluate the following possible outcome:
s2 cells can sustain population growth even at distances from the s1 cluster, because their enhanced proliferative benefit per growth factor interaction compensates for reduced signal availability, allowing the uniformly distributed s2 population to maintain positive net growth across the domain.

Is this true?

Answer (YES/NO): NO